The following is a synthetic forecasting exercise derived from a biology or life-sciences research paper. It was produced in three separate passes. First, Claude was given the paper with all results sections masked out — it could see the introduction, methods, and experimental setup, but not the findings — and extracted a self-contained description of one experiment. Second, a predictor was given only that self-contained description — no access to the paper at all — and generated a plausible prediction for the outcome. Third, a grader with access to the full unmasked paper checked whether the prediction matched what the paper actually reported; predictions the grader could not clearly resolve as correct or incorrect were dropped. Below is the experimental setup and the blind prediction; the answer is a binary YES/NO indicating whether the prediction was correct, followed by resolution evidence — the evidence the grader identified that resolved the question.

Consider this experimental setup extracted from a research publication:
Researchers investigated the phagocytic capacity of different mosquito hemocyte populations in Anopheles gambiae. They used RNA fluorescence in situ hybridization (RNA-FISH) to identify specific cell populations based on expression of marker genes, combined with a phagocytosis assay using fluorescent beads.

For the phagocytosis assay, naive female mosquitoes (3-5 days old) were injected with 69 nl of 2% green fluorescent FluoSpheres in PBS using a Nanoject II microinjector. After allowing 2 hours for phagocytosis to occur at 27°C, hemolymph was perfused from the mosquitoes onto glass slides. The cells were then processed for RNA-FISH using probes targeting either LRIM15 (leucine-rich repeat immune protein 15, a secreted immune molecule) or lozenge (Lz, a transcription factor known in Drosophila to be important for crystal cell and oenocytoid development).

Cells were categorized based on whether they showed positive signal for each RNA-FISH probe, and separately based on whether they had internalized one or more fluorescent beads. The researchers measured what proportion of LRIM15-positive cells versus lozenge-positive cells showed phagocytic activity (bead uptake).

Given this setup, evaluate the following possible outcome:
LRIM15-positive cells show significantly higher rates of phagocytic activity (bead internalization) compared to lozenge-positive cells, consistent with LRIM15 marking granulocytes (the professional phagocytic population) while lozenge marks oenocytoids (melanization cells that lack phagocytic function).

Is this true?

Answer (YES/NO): NO